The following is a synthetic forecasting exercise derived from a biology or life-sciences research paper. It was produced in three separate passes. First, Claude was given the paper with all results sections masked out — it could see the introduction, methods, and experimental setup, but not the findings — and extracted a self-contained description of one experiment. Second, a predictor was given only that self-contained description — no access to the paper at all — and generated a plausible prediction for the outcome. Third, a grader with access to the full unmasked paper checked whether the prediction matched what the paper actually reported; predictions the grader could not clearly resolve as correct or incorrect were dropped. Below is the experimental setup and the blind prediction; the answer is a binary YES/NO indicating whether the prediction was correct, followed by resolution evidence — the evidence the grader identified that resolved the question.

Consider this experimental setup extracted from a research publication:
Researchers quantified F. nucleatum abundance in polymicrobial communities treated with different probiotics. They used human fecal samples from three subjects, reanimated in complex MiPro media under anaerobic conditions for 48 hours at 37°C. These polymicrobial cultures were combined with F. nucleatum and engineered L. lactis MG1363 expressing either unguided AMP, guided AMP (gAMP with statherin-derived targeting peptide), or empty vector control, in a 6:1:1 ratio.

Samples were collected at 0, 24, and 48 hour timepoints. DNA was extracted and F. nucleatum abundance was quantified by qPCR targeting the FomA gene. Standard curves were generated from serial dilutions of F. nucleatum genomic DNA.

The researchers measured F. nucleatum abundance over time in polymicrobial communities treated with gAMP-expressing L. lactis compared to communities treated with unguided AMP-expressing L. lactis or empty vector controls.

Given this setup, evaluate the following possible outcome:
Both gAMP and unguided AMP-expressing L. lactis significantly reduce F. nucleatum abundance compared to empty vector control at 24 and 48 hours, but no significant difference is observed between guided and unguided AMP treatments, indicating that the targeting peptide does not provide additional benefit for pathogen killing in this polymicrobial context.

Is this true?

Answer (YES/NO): NO